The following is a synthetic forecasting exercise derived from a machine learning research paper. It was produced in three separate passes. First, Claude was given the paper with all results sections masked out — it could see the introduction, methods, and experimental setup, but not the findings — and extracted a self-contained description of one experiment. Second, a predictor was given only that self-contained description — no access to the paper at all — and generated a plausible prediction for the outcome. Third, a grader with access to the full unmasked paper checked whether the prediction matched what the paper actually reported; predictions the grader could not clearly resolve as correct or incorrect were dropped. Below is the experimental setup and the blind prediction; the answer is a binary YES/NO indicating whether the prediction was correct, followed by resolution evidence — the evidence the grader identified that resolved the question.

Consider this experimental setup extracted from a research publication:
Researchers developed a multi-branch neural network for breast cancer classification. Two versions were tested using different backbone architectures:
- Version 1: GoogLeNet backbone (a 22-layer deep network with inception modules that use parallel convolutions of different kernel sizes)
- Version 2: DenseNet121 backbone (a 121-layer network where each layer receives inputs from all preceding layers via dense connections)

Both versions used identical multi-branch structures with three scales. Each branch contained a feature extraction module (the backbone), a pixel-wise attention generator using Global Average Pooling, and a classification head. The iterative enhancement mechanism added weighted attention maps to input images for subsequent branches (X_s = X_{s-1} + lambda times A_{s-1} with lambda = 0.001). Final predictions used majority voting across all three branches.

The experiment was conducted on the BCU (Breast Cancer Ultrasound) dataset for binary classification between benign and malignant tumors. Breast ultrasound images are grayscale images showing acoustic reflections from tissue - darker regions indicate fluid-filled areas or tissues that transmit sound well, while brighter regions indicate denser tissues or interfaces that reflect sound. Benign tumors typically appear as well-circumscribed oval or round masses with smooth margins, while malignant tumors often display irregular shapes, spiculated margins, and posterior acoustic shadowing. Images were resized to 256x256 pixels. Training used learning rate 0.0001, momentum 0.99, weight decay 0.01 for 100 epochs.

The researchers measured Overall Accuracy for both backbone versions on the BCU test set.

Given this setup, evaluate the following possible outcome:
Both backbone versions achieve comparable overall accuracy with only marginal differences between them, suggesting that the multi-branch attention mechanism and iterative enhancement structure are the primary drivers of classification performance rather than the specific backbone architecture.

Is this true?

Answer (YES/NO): NO